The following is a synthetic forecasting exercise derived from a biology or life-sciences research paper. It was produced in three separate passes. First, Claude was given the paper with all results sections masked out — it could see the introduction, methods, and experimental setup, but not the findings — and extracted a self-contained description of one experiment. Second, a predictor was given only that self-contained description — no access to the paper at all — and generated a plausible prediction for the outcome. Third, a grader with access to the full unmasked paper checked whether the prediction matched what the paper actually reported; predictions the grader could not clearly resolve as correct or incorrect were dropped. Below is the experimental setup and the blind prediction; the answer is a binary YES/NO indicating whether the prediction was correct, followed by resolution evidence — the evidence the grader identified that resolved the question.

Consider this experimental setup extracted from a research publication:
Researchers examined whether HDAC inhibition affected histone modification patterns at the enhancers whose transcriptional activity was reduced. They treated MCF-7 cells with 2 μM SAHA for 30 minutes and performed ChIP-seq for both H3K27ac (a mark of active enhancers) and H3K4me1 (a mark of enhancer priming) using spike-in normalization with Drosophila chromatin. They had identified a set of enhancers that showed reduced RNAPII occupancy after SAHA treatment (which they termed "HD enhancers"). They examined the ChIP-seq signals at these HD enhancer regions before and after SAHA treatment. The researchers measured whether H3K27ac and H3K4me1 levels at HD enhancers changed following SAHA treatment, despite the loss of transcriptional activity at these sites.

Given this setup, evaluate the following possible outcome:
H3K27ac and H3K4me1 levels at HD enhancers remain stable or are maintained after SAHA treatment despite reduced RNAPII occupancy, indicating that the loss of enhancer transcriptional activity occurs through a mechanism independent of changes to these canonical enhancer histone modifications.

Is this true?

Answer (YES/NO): NO